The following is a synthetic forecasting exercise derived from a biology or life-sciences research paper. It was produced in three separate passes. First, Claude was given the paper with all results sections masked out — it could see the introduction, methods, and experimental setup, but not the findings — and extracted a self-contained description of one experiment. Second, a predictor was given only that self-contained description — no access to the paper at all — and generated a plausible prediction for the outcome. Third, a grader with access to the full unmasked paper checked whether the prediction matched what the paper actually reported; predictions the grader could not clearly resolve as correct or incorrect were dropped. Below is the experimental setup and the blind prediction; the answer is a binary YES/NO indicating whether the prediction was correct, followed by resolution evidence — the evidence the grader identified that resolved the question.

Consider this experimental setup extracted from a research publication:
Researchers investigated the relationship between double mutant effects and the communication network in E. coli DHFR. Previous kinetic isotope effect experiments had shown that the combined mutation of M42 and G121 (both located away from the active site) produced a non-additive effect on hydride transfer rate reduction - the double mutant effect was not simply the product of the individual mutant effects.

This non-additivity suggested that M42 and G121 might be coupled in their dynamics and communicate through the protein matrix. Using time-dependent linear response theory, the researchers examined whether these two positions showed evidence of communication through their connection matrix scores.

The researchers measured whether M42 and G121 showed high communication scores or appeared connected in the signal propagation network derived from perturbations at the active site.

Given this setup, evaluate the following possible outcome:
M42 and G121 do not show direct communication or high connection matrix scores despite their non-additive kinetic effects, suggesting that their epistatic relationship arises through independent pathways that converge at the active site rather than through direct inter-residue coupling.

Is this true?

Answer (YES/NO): NO